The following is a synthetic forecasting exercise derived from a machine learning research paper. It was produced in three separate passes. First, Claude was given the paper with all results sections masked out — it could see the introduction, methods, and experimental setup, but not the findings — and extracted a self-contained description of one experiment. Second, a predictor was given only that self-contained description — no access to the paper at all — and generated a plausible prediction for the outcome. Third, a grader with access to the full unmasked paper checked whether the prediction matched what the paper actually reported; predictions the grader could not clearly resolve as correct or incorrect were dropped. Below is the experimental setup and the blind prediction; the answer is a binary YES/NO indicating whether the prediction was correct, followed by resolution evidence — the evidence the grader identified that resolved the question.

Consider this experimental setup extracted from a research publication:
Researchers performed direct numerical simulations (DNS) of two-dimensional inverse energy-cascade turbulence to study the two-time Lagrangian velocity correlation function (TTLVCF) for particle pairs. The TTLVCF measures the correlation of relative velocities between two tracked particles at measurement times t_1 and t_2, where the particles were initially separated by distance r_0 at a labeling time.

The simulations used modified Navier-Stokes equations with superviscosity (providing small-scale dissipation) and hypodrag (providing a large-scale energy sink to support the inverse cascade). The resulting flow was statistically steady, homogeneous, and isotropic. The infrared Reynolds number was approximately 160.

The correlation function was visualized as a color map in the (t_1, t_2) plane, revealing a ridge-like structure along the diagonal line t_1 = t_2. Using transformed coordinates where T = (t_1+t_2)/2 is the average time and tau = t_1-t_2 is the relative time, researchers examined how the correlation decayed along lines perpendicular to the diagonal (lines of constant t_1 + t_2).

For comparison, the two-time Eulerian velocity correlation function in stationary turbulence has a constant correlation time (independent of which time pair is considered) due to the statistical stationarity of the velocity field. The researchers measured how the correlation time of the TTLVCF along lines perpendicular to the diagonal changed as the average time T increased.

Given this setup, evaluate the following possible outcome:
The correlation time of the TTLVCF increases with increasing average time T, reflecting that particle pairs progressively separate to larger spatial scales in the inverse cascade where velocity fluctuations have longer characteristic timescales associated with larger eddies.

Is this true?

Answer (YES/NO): YES